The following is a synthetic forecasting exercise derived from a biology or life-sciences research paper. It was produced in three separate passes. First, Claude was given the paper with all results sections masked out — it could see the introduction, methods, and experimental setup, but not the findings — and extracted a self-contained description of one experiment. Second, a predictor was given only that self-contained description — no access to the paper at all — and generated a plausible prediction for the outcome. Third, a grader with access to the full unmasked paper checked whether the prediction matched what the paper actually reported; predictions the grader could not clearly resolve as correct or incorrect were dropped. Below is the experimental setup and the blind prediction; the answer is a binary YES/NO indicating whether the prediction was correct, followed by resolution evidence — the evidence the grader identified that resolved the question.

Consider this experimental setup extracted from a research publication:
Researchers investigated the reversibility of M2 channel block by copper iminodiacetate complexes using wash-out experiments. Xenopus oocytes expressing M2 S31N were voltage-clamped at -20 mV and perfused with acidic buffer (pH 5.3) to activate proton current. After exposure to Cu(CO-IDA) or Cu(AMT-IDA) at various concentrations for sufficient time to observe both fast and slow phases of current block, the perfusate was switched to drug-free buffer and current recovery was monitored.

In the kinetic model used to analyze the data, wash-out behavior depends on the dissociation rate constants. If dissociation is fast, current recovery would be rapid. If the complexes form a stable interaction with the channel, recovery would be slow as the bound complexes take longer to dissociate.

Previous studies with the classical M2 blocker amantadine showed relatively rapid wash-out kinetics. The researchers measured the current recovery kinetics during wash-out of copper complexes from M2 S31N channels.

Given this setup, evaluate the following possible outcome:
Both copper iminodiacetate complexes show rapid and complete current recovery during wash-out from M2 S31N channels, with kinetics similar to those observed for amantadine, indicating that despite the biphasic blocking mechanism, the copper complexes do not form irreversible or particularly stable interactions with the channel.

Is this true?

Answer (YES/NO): NO